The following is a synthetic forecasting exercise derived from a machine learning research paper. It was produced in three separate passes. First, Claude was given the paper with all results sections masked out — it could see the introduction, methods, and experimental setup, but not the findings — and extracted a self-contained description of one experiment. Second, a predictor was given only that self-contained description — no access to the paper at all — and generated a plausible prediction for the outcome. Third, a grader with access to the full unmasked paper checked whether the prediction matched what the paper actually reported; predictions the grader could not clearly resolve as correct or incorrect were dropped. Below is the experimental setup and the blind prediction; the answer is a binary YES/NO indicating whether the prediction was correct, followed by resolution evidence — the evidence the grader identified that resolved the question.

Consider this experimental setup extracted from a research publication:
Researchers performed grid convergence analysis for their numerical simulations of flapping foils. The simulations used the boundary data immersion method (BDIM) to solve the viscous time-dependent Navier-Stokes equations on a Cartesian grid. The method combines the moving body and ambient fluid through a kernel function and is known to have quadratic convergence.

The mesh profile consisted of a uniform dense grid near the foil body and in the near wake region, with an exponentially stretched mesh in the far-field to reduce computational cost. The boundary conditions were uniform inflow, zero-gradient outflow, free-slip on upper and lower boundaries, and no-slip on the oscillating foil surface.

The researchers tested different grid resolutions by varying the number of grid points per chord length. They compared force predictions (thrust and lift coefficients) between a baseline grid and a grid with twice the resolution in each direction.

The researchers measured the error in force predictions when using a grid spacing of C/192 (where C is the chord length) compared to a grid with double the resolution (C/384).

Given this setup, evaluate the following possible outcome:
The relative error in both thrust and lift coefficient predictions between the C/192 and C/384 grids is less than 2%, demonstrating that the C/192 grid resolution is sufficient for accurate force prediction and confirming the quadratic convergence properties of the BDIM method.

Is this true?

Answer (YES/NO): NO